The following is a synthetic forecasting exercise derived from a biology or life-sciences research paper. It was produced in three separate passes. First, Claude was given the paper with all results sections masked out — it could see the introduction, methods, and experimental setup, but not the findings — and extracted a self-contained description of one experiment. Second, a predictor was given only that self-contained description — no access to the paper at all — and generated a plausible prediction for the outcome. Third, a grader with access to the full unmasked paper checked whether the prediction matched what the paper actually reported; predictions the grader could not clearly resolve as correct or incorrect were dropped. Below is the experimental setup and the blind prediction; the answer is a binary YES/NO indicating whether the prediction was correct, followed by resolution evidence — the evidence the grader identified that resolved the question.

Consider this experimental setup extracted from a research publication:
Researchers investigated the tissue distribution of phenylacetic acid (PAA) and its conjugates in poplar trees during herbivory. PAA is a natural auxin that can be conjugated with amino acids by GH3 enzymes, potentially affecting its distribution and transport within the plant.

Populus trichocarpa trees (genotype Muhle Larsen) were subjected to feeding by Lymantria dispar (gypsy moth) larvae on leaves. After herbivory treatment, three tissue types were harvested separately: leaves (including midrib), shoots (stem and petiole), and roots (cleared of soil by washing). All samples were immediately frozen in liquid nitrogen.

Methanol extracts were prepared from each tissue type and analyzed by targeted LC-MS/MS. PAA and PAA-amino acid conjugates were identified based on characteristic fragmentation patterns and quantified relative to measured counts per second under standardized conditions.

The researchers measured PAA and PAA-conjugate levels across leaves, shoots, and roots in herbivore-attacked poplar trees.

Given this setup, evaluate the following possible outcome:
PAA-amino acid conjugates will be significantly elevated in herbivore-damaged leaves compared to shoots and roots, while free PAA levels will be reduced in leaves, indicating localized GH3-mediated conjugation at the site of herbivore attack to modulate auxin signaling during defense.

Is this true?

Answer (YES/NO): NO